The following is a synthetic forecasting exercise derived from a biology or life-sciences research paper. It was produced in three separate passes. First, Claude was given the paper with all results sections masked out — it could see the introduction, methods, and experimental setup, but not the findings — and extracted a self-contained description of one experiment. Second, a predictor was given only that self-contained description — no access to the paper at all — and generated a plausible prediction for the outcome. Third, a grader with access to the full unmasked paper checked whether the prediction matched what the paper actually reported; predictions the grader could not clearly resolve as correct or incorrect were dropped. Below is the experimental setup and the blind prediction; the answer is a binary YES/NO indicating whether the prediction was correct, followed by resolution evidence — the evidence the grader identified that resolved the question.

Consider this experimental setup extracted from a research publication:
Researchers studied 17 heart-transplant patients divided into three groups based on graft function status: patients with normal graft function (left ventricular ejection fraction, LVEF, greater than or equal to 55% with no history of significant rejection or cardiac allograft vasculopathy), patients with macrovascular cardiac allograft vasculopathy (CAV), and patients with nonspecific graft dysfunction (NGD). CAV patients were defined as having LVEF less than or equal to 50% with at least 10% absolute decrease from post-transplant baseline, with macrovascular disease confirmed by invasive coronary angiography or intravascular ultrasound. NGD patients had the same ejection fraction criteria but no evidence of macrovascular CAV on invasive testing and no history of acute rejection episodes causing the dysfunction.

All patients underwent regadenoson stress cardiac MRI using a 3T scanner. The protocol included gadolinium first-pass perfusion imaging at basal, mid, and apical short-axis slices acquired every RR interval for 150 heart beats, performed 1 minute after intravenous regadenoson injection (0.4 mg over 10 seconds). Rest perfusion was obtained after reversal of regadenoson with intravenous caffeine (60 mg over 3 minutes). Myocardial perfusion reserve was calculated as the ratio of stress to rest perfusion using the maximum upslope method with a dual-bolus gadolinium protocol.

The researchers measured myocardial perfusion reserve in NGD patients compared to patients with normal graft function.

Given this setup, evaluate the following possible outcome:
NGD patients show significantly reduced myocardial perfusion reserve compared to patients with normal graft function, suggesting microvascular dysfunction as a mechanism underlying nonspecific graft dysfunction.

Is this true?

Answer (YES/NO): YES